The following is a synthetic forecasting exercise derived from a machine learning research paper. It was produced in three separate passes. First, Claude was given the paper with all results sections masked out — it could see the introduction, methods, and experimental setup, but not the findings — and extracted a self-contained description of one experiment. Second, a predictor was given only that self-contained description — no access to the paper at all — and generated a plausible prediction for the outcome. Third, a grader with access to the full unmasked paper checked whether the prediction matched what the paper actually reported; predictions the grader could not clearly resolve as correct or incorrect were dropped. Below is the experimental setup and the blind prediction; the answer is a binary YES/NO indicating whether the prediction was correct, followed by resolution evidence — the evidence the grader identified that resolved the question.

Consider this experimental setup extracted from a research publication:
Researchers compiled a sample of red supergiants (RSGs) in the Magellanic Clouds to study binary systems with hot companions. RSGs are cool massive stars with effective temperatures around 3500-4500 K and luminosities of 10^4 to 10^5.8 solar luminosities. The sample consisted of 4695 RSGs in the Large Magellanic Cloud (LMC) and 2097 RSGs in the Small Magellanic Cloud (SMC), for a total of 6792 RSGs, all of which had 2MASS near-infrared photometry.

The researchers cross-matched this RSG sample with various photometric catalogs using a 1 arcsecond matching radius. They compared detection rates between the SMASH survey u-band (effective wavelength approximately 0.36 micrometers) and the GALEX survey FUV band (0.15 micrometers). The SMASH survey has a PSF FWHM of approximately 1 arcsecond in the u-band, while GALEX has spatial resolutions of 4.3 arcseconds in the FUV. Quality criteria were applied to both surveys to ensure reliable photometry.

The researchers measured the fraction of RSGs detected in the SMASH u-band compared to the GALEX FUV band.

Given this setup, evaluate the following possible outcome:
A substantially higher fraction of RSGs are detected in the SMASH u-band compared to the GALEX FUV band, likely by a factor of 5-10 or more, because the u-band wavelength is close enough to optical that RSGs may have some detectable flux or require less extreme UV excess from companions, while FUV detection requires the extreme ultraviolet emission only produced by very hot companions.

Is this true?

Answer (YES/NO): YES